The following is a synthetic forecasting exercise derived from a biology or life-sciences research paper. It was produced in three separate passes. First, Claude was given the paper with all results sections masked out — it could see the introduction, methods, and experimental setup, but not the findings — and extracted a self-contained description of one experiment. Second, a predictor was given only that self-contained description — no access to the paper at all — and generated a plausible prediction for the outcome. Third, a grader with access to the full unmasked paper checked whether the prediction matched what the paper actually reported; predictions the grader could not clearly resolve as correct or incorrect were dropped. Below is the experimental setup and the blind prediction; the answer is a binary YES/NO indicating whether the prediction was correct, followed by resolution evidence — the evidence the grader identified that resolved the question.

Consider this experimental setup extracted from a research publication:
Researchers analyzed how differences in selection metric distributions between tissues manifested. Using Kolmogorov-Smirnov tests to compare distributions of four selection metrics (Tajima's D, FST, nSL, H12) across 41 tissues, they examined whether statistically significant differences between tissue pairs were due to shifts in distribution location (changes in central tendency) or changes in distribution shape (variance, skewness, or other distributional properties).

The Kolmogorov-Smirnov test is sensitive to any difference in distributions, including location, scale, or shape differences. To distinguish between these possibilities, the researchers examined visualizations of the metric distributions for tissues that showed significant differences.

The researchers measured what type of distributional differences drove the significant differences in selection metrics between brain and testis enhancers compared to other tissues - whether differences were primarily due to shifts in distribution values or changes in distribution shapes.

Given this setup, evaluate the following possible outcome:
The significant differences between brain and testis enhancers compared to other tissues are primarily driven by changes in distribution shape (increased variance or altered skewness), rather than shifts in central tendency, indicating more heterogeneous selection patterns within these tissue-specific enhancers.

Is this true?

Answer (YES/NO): NO